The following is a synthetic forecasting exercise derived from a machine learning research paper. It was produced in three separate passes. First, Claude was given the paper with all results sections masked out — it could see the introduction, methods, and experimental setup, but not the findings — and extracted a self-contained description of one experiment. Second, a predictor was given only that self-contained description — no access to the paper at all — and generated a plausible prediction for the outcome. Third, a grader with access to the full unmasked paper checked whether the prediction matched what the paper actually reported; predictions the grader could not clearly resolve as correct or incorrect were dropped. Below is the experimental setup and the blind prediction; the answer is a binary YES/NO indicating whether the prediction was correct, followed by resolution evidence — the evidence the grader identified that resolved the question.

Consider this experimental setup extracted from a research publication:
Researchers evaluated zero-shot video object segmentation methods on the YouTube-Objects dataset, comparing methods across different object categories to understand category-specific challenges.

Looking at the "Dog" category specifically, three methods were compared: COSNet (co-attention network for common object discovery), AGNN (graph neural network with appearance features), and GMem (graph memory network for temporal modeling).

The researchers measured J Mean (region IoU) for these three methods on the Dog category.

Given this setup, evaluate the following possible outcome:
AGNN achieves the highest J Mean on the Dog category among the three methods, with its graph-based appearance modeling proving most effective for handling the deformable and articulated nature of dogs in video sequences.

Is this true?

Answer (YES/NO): YES